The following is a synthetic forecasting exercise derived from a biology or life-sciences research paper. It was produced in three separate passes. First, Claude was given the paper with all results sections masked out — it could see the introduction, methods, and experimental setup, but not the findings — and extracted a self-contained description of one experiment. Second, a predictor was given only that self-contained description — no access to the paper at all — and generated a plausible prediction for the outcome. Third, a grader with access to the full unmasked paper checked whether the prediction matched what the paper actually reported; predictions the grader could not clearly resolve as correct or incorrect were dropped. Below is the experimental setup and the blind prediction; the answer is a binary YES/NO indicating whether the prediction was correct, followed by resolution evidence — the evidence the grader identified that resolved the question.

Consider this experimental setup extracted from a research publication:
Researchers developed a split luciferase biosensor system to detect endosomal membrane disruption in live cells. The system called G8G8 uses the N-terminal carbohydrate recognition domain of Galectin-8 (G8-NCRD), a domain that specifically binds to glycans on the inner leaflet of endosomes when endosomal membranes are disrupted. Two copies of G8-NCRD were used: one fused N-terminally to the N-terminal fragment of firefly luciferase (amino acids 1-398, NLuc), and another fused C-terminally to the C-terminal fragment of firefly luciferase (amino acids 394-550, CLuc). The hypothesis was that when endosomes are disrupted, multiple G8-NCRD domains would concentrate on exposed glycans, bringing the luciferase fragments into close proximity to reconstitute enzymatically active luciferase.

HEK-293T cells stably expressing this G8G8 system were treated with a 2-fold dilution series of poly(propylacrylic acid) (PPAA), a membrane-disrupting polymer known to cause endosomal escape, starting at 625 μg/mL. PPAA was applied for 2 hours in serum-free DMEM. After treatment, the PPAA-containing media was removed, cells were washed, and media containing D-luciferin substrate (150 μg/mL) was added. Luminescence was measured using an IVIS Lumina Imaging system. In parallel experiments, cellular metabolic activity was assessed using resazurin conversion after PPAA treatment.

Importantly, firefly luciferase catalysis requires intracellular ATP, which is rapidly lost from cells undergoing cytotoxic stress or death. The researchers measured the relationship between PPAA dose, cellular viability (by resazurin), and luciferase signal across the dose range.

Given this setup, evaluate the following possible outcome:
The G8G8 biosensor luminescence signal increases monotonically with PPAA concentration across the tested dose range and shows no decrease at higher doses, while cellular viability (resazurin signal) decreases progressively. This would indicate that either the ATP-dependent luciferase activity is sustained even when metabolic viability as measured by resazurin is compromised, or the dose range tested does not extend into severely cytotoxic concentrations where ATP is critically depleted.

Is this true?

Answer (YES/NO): NO